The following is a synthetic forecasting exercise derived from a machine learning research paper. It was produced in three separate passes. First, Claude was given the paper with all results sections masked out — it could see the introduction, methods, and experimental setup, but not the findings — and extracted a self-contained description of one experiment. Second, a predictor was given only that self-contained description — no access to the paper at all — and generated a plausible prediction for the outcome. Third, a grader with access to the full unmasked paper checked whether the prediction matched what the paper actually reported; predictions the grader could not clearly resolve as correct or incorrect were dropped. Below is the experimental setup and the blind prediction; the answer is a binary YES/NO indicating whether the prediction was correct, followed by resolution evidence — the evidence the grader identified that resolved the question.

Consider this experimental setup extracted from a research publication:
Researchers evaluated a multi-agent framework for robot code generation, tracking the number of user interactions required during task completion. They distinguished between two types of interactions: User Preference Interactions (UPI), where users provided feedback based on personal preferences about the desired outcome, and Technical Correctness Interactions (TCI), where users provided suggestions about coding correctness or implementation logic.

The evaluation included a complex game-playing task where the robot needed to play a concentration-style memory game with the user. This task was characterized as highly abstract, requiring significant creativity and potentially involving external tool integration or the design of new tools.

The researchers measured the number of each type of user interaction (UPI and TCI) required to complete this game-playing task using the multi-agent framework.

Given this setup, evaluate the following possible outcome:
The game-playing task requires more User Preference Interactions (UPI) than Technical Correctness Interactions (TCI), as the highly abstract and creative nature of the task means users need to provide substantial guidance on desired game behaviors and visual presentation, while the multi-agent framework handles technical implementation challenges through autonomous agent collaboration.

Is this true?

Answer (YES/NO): YES